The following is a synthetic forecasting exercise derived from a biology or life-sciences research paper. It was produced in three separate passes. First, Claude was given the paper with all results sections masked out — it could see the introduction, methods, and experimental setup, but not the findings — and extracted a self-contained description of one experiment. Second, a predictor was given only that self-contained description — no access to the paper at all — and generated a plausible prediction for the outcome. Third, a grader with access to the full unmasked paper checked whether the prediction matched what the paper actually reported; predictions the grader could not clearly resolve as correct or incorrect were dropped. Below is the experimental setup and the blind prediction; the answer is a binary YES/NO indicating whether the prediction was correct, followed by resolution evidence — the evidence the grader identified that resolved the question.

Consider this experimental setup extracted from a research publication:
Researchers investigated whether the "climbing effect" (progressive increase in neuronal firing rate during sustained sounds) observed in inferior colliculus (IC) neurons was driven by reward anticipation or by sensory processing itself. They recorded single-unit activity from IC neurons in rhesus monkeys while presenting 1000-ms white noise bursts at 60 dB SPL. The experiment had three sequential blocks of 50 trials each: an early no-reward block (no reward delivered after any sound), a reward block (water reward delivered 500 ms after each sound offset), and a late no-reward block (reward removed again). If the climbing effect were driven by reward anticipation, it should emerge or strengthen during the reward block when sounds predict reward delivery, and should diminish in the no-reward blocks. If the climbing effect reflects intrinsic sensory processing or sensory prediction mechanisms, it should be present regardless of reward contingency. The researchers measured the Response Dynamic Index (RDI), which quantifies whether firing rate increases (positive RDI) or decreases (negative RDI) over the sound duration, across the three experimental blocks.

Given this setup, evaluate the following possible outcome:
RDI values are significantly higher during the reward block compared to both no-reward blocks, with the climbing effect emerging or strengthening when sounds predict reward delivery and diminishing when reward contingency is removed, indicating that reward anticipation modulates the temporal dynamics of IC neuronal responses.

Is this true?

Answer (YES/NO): NO